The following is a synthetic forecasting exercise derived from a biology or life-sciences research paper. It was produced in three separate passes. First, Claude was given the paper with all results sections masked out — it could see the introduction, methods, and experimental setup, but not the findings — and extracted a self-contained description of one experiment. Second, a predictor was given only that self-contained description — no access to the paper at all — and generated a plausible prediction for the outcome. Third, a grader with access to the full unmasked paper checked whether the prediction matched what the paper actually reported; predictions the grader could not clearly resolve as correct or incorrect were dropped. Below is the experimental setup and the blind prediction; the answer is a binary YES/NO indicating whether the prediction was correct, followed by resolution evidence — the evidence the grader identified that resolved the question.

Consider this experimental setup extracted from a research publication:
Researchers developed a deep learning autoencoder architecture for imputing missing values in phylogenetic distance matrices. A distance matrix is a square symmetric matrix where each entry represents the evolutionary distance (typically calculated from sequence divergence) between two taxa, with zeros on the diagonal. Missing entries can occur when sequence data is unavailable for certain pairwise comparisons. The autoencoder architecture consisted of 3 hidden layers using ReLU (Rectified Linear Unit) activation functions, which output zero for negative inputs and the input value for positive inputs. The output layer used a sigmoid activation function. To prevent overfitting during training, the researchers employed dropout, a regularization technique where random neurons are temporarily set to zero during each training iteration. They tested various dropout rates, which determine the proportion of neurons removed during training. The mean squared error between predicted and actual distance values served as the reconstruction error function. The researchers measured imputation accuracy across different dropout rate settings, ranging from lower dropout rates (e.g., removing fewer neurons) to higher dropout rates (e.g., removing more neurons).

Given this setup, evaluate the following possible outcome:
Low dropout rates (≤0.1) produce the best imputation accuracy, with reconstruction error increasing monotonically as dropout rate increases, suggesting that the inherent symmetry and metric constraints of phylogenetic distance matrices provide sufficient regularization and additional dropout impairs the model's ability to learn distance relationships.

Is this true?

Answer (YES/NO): NO